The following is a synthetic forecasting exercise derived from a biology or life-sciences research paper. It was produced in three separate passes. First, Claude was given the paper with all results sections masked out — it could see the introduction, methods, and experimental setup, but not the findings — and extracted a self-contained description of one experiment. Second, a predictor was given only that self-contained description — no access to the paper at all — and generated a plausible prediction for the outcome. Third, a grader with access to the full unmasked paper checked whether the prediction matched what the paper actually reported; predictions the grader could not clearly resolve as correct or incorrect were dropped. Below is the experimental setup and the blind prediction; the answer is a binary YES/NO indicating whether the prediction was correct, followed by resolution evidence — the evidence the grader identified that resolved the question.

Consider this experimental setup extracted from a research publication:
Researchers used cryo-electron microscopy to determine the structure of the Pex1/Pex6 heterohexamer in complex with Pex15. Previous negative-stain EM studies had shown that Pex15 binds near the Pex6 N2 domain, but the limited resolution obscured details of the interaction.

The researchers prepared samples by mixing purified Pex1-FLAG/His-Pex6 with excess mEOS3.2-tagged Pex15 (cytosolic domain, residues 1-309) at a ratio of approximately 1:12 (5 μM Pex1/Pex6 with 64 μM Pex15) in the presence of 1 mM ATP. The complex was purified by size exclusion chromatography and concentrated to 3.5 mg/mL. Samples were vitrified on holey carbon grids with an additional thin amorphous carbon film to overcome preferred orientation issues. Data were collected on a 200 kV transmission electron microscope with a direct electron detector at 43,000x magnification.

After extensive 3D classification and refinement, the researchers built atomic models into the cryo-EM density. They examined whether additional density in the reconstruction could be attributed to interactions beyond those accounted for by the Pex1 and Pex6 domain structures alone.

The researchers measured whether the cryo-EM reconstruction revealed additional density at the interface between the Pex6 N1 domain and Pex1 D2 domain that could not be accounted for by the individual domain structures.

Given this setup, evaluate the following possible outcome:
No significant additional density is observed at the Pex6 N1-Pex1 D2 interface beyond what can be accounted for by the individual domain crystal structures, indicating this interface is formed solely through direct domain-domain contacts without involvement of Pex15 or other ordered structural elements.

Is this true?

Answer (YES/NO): NO